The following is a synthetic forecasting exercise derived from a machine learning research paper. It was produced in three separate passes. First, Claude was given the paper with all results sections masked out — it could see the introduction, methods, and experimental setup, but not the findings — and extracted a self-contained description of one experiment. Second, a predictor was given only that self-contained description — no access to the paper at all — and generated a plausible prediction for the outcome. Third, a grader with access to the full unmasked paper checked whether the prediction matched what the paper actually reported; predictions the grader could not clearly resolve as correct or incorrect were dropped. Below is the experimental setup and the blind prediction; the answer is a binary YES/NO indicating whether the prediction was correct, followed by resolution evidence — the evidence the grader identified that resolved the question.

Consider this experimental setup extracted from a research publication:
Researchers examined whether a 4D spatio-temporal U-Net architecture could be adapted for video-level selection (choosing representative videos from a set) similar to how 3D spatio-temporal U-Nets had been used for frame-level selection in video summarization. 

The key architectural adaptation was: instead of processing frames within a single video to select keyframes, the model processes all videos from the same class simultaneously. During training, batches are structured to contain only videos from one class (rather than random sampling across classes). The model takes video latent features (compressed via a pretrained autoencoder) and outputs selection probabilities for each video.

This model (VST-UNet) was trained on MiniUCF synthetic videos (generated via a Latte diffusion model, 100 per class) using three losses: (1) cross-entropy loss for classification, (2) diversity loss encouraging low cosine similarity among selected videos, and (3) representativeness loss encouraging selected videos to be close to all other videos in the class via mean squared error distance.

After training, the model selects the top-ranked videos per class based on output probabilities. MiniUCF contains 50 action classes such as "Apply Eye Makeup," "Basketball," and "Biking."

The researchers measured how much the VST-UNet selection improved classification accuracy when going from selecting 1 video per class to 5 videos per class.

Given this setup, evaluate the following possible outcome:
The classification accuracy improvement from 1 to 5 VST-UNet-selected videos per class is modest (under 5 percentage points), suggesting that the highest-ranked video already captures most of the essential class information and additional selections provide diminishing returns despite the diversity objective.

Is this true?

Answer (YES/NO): NO